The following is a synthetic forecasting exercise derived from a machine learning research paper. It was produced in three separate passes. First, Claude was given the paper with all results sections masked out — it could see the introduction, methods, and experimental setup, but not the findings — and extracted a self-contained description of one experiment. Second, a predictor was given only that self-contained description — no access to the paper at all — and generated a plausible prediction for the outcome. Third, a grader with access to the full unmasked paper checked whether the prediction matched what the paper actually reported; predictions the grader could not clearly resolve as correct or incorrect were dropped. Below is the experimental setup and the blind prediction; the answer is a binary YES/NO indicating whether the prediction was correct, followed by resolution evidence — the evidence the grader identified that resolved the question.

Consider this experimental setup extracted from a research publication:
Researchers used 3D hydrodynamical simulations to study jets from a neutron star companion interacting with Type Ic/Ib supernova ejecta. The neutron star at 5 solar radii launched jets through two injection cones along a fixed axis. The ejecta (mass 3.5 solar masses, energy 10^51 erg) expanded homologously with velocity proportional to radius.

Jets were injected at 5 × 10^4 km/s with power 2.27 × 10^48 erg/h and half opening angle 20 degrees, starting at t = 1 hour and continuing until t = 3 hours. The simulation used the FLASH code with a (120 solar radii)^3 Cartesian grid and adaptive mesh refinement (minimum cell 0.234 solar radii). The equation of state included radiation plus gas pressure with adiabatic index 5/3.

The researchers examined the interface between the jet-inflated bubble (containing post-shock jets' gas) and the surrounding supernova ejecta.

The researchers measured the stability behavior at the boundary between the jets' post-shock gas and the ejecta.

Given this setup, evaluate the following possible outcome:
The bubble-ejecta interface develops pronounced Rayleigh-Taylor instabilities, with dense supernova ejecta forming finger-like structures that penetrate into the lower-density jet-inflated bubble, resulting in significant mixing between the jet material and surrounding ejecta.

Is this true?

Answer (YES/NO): YES